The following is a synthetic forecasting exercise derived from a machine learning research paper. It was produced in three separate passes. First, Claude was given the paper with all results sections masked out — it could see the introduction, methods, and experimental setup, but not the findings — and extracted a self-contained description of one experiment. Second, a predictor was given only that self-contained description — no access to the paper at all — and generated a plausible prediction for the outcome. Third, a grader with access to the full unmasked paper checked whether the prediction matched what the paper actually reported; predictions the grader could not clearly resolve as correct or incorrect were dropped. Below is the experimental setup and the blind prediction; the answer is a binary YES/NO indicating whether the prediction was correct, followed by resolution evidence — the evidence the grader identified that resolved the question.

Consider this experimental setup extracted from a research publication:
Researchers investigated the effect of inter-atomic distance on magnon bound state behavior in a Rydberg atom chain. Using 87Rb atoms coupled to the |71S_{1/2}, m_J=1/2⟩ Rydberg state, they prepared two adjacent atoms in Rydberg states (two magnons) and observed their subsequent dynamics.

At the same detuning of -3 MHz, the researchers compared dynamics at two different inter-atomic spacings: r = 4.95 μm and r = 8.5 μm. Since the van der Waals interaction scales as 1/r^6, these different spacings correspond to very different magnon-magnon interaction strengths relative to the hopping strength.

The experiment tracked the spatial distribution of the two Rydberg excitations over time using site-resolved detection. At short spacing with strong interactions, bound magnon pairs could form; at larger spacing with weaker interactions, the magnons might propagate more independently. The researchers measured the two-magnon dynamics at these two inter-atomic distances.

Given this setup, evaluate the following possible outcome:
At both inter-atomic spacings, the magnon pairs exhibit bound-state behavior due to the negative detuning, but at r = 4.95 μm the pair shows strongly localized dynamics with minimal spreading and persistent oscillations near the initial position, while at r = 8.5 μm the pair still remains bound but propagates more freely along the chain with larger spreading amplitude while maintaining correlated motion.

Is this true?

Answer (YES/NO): NO